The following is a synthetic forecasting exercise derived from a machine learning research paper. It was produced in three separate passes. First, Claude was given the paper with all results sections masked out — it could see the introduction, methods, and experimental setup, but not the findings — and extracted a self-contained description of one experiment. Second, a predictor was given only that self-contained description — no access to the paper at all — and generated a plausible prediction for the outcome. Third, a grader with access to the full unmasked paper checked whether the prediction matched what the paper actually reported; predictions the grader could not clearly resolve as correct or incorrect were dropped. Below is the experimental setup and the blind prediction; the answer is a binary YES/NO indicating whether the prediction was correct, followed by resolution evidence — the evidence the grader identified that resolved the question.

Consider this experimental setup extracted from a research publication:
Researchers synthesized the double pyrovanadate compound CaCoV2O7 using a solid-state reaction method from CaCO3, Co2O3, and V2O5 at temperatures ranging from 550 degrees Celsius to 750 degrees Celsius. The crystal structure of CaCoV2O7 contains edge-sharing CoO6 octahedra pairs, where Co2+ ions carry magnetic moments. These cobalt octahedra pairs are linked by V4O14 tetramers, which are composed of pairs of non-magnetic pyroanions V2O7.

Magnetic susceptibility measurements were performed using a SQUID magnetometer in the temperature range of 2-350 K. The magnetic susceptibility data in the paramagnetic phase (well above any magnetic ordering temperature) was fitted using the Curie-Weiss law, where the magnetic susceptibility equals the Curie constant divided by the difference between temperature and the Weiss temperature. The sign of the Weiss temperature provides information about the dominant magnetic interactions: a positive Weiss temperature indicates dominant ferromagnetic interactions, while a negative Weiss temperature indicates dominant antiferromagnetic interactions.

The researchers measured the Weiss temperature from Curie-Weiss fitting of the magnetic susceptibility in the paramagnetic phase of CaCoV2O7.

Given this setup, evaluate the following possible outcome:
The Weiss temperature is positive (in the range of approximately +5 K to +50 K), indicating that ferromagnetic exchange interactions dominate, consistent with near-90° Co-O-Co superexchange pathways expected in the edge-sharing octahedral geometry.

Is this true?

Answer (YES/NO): NO